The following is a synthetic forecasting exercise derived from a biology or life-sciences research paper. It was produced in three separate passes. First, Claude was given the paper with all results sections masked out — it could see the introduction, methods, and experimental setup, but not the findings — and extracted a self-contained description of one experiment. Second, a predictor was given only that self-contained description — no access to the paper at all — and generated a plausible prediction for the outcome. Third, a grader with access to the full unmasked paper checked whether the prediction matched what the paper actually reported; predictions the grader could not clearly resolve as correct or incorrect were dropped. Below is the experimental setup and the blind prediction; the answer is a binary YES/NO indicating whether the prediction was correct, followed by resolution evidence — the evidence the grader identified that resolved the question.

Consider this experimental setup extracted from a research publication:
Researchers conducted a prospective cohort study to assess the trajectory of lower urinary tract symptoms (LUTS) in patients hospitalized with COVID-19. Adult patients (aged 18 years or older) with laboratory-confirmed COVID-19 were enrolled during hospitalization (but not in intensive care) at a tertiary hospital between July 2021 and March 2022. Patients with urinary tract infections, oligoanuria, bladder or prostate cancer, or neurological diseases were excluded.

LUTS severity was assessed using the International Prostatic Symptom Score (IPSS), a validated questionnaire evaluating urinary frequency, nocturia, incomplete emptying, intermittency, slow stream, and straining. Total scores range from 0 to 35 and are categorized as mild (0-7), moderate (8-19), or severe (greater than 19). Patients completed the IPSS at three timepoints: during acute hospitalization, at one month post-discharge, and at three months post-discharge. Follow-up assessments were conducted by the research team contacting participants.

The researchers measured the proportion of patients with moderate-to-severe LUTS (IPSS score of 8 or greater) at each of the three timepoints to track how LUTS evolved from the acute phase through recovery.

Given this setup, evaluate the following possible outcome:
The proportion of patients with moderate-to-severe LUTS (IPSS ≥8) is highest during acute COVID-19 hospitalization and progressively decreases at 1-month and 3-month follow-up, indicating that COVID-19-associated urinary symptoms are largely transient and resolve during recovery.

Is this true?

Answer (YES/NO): YES